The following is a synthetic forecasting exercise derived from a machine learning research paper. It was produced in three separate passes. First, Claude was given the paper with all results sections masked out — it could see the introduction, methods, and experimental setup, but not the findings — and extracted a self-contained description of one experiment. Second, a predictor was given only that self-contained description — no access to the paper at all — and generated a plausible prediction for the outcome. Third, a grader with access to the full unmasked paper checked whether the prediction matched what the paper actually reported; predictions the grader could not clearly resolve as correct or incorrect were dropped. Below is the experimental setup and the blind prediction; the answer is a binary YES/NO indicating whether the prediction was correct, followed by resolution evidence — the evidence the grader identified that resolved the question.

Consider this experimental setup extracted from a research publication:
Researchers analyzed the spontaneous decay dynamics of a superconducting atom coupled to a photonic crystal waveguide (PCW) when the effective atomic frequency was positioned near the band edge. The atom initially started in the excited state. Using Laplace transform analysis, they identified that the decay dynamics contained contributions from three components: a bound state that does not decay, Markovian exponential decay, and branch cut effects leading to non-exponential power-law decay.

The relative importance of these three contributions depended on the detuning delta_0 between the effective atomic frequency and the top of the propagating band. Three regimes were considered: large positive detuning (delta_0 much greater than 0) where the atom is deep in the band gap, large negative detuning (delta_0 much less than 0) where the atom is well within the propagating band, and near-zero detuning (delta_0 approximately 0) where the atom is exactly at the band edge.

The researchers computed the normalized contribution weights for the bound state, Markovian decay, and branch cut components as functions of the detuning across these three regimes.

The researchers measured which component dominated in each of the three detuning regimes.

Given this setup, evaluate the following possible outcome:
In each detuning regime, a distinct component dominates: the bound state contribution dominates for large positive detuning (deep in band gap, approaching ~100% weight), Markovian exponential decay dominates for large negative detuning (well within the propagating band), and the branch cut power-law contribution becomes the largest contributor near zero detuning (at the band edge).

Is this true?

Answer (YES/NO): NO